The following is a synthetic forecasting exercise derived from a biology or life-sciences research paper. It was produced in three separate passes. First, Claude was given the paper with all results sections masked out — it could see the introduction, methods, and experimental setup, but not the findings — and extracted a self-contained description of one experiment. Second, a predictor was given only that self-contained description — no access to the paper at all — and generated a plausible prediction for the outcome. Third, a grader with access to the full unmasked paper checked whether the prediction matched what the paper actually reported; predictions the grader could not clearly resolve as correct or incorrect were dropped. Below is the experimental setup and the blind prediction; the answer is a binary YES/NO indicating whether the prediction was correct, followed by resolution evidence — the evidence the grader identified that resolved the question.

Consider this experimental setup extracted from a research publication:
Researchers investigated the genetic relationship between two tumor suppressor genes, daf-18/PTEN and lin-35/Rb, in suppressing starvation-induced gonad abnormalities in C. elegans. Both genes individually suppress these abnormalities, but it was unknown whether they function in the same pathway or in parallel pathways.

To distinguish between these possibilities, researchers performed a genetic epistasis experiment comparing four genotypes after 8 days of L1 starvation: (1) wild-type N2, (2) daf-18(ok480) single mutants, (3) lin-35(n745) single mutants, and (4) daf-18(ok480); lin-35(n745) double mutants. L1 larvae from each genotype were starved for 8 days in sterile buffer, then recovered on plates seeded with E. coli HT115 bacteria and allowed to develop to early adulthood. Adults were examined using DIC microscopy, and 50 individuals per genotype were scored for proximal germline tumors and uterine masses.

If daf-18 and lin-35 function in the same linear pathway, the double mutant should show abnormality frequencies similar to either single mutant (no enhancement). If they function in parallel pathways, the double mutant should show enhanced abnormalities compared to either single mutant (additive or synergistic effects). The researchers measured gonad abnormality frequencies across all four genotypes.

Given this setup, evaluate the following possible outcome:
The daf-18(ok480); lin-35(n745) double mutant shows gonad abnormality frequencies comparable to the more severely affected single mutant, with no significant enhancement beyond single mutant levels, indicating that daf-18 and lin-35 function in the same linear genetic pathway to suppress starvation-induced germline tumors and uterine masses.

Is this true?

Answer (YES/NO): YES